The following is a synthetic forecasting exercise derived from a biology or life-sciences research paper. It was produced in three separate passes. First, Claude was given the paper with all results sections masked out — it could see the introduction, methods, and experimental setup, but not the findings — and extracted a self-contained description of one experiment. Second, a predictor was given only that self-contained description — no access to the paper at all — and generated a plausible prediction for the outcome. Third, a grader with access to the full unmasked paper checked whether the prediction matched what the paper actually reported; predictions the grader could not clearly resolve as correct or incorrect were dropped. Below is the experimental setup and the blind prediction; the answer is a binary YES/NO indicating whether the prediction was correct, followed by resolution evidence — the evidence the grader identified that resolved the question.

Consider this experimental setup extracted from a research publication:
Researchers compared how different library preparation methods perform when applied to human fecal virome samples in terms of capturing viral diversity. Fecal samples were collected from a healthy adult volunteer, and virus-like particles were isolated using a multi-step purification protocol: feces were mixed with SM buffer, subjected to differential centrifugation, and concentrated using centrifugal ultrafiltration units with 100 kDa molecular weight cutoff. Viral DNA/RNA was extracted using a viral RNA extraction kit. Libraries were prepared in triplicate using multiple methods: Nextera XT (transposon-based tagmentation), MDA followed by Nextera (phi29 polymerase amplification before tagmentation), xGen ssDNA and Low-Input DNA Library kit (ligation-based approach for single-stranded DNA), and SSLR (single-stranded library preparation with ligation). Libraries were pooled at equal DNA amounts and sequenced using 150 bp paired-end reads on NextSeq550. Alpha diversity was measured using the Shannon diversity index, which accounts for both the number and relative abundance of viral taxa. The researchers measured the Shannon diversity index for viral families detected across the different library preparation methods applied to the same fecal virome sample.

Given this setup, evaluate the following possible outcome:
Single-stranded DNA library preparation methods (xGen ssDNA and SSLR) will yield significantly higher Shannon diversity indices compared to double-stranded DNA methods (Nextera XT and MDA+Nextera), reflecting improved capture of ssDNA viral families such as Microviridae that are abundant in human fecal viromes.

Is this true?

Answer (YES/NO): NO